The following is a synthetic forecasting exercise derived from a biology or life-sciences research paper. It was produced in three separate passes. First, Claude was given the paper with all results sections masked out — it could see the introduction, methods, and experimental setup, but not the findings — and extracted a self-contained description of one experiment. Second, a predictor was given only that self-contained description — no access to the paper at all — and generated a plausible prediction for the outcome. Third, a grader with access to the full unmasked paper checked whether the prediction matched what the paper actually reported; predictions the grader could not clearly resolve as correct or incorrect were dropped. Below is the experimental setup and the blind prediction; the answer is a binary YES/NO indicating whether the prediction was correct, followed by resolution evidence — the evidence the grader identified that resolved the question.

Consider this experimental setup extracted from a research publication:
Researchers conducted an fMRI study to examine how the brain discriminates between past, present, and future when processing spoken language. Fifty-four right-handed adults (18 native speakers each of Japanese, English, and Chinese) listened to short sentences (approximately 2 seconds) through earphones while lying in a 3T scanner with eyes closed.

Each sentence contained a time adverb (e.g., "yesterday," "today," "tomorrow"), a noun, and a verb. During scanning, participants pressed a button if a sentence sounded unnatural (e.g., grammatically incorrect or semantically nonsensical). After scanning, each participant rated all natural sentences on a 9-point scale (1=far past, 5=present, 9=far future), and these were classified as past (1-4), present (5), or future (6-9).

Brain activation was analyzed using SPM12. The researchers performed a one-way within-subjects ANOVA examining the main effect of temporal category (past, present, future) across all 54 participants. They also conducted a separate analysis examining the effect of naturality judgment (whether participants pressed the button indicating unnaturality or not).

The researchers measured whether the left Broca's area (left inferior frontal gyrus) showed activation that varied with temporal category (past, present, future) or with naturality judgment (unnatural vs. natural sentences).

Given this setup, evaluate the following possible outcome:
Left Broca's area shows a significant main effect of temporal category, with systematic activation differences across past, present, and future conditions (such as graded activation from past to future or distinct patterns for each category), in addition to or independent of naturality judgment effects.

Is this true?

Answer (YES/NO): YES